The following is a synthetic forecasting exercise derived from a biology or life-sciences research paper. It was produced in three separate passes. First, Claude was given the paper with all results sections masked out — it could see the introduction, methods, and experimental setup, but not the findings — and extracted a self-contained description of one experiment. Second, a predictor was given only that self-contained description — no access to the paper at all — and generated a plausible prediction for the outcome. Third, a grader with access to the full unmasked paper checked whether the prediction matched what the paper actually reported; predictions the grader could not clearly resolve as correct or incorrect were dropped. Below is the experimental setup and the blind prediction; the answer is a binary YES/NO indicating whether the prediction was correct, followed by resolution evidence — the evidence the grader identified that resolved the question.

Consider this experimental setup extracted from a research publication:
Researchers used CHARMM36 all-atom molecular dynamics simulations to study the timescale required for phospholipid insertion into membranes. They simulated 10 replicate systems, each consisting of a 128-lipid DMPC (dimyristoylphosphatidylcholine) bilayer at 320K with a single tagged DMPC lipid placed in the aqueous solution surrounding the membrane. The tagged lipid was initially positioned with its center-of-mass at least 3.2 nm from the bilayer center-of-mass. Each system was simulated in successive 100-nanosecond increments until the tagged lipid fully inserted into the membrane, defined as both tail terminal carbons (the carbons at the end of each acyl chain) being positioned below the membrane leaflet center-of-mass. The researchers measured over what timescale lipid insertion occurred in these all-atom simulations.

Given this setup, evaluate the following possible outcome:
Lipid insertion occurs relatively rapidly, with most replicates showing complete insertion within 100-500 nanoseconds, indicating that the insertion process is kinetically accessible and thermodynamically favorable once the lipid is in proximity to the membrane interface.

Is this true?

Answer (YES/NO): YES